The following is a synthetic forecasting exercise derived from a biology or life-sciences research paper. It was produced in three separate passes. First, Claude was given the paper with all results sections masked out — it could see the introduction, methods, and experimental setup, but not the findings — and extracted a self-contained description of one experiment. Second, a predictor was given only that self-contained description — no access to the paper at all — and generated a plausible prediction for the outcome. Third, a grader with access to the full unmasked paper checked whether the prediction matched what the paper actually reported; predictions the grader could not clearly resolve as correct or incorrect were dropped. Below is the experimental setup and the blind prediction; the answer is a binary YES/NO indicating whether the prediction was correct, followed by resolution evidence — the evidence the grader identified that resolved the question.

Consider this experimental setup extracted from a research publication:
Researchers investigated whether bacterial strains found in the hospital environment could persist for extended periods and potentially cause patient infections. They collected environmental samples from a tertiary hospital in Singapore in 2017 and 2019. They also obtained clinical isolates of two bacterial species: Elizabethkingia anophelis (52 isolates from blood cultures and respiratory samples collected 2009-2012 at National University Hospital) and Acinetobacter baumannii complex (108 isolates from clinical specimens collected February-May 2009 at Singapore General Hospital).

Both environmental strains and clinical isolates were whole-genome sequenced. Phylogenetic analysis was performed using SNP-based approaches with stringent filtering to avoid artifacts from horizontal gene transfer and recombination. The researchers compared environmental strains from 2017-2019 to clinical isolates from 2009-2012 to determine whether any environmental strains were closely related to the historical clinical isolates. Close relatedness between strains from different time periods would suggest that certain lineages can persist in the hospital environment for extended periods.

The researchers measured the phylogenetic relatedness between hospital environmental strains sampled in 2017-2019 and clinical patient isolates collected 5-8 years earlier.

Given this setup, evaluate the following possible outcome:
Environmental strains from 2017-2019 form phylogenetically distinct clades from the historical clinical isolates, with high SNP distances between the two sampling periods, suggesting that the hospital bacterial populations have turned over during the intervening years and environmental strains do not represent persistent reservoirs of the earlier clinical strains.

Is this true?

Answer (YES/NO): NO